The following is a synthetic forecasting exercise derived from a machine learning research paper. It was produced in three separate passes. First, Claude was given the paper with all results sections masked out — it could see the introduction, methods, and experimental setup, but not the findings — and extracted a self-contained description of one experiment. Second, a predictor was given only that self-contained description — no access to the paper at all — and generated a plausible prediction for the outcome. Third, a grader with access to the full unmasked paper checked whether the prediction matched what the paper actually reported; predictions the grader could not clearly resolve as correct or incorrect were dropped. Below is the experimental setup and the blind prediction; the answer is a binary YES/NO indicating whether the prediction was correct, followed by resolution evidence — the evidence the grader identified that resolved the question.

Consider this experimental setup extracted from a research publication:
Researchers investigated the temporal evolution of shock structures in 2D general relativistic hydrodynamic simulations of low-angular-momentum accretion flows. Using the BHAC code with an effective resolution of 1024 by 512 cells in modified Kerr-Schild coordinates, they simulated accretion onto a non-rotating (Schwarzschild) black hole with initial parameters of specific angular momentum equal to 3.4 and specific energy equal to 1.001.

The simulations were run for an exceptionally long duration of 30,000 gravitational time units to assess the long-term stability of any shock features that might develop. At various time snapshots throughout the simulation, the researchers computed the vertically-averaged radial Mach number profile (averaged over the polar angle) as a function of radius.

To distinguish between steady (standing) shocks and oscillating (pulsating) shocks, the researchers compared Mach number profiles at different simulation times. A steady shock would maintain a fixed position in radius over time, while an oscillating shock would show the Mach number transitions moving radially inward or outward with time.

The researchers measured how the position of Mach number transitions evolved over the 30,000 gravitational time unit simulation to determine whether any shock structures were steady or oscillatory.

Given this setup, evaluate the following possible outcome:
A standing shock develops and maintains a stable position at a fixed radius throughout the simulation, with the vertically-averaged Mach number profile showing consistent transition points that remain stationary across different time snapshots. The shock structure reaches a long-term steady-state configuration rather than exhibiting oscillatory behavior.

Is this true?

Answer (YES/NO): YES